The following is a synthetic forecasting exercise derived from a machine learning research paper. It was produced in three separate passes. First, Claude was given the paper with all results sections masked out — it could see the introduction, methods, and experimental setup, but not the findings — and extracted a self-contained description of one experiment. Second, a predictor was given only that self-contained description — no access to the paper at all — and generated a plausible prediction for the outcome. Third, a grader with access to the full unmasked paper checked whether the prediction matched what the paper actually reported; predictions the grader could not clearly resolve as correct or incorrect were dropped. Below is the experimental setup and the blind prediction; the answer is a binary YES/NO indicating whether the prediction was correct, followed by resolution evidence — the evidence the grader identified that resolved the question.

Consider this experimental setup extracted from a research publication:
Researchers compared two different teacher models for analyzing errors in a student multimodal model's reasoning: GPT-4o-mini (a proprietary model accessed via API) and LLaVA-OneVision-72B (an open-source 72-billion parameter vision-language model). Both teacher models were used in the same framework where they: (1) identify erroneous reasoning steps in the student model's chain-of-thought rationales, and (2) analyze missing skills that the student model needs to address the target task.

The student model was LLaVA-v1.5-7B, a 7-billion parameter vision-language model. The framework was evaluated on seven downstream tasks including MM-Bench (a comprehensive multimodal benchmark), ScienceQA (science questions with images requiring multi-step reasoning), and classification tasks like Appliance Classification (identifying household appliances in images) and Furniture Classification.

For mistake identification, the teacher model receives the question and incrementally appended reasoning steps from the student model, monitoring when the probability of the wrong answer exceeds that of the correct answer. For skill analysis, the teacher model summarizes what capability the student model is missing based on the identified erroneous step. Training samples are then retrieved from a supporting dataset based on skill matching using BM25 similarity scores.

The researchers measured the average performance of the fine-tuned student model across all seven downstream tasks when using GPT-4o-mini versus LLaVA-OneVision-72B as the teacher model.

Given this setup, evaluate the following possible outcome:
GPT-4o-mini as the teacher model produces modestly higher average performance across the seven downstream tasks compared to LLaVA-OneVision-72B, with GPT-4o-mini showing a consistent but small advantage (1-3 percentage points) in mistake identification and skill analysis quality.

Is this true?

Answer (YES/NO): NO